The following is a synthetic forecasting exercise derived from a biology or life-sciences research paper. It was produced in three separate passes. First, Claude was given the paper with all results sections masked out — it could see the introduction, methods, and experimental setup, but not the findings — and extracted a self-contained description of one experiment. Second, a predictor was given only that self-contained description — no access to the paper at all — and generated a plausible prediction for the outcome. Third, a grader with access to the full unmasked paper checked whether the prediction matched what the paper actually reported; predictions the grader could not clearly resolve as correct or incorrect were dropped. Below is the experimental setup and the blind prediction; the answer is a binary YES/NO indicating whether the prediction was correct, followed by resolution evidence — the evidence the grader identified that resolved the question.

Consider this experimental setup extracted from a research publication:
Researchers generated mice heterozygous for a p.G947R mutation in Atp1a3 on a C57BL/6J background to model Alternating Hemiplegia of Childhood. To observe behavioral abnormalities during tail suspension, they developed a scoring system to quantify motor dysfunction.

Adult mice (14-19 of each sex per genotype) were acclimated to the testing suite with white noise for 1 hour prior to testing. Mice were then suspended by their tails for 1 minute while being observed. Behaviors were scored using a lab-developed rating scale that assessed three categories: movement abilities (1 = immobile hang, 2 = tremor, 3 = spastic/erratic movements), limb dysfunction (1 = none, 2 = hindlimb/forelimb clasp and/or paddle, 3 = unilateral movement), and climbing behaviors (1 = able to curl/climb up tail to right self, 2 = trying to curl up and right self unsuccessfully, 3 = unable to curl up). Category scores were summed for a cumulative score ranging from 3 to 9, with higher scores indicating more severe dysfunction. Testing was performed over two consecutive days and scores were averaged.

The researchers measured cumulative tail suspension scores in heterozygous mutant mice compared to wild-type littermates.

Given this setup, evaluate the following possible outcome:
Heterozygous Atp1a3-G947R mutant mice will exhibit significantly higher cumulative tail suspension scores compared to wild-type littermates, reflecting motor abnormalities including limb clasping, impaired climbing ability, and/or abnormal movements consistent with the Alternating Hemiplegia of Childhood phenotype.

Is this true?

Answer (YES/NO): YES